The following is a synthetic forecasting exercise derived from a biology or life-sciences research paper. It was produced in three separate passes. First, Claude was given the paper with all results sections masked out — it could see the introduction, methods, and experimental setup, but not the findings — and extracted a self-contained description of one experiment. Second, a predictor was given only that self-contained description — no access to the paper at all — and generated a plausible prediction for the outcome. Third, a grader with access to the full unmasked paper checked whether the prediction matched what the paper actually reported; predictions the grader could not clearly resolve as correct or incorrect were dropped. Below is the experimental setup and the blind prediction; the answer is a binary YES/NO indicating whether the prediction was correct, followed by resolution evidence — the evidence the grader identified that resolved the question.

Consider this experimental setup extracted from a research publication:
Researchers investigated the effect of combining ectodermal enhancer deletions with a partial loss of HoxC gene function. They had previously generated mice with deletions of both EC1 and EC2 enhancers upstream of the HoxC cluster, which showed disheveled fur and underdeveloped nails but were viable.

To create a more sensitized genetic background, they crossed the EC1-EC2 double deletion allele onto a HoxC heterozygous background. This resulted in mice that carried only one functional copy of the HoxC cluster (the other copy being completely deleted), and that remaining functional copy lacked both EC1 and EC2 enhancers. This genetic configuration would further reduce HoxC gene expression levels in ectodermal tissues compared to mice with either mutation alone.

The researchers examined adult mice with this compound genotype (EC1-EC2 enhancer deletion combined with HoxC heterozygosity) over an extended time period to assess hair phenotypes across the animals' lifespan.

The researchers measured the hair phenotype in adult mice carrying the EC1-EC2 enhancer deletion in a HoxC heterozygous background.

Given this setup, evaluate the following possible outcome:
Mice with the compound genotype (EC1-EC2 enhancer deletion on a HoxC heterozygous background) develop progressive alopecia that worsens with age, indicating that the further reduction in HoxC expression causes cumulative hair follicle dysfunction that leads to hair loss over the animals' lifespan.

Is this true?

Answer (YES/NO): NO